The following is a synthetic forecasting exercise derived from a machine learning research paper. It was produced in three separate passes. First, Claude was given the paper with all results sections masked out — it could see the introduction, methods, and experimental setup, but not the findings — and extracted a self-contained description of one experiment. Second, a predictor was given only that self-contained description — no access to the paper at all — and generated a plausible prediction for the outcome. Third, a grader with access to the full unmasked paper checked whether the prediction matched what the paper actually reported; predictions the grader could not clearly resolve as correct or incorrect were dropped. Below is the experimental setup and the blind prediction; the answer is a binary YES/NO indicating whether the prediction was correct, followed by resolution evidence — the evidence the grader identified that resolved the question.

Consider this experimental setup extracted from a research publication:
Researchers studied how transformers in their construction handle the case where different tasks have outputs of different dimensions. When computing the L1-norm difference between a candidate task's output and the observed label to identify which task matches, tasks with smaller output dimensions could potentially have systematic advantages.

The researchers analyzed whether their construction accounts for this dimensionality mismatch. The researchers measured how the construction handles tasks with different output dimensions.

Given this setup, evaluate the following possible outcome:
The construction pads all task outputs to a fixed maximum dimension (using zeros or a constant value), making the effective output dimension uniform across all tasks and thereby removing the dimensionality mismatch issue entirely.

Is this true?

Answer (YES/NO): NO